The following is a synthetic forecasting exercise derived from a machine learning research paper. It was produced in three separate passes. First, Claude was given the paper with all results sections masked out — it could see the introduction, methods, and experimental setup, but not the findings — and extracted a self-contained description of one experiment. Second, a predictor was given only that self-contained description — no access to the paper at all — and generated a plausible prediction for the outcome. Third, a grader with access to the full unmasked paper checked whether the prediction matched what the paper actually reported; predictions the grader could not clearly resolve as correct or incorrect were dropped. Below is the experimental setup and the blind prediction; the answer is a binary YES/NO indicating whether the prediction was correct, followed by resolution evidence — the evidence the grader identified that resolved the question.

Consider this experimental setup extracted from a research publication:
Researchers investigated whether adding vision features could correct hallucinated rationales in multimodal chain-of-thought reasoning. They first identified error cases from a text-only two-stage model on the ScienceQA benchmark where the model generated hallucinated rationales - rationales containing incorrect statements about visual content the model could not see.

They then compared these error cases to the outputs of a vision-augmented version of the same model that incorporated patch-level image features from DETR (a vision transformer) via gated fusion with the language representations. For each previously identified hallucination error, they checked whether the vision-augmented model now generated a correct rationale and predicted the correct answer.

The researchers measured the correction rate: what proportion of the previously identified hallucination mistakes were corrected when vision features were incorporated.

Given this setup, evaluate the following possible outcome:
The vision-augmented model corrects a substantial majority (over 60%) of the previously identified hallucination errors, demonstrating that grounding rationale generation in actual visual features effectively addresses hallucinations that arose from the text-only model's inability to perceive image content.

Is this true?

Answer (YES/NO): YES